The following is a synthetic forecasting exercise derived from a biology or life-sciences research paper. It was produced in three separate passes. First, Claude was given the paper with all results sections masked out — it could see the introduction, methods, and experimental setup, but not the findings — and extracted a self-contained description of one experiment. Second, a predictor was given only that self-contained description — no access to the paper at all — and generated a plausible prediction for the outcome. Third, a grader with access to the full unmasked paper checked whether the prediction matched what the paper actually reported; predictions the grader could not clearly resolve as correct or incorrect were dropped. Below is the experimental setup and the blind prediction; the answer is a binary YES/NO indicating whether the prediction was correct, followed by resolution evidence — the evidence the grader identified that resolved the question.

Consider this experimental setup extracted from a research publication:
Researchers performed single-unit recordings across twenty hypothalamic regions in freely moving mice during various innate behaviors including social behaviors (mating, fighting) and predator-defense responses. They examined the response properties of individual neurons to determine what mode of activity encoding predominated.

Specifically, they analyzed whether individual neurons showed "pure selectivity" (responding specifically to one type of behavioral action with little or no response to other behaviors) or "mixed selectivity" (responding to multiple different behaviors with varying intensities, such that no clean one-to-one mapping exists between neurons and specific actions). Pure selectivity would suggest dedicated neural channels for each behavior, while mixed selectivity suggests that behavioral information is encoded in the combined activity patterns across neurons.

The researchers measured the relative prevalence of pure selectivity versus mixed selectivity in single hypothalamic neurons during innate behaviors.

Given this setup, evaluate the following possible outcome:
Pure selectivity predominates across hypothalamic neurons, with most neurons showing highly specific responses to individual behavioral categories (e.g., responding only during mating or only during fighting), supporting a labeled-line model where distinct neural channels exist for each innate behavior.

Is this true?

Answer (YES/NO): NO